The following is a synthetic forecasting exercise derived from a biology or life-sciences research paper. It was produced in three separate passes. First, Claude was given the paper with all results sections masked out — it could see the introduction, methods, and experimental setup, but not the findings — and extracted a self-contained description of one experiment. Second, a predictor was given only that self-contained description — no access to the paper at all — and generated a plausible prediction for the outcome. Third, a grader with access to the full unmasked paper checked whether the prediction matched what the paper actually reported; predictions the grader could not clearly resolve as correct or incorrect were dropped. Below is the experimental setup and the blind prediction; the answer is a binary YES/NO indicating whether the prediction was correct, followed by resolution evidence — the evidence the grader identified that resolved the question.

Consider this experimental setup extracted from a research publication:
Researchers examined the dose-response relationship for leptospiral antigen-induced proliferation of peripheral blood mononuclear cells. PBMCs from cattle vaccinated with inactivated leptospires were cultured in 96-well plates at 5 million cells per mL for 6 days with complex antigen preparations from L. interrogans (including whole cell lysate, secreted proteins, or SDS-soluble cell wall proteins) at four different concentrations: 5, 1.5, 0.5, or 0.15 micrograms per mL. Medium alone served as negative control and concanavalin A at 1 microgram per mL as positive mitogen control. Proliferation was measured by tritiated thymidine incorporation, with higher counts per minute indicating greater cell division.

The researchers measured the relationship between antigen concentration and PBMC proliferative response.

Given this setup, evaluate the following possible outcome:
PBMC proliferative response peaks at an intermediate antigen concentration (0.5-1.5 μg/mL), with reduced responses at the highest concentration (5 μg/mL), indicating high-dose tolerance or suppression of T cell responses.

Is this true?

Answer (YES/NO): NO